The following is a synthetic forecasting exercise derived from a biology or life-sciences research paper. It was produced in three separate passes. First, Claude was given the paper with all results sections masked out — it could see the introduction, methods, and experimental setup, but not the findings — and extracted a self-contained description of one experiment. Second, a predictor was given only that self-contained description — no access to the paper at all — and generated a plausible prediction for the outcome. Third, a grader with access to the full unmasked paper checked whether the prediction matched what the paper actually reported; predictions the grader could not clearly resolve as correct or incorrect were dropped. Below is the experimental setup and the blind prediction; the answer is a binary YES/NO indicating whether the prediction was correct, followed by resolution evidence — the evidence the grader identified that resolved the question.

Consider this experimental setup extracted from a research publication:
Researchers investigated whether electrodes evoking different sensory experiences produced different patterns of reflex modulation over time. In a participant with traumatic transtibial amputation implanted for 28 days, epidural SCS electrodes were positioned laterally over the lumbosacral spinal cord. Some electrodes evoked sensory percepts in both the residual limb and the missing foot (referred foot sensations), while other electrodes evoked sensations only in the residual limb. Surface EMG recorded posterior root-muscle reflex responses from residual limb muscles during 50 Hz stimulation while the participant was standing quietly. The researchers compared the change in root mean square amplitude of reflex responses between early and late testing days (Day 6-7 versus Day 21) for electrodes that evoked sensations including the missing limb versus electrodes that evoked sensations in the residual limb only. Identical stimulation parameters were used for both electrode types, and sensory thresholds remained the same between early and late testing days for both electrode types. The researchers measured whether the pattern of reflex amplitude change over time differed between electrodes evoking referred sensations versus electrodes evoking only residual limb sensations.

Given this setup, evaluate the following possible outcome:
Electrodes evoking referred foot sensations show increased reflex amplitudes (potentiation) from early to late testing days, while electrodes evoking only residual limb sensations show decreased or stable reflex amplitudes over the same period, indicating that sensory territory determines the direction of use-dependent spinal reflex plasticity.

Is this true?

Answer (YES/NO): NO